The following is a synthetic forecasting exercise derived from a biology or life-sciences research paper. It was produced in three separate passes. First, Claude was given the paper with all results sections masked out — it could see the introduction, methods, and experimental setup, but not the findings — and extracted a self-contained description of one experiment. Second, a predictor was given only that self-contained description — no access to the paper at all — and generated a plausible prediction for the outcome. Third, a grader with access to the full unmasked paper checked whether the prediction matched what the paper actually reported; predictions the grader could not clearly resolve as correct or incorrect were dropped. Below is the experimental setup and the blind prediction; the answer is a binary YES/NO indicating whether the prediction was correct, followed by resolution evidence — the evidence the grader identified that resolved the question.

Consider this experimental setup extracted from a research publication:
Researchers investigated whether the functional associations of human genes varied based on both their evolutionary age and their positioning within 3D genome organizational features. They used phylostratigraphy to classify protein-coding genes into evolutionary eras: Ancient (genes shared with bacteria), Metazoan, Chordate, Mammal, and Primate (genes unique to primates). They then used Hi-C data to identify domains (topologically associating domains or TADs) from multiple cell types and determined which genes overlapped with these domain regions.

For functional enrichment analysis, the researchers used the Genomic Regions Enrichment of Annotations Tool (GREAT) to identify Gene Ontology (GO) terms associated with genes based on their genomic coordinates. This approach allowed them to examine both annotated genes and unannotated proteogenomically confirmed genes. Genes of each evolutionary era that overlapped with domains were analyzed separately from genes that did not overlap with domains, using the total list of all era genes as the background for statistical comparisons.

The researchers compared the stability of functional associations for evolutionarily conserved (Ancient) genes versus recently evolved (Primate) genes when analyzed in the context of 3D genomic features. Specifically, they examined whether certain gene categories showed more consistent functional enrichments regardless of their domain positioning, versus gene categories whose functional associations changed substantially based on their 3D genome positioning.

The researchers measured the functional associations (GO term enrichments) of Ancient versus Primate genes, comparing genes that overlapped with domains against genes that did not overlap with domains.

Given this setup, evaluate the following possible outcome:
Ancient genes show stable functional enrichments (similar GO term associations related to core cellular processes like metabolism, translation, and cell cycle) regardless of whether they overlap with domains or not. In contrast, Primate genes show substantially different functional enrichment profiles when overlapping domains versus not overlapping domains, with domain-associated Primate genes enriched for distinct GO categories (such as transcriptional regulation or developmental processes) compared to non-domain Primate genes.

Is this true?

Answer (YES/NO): NO